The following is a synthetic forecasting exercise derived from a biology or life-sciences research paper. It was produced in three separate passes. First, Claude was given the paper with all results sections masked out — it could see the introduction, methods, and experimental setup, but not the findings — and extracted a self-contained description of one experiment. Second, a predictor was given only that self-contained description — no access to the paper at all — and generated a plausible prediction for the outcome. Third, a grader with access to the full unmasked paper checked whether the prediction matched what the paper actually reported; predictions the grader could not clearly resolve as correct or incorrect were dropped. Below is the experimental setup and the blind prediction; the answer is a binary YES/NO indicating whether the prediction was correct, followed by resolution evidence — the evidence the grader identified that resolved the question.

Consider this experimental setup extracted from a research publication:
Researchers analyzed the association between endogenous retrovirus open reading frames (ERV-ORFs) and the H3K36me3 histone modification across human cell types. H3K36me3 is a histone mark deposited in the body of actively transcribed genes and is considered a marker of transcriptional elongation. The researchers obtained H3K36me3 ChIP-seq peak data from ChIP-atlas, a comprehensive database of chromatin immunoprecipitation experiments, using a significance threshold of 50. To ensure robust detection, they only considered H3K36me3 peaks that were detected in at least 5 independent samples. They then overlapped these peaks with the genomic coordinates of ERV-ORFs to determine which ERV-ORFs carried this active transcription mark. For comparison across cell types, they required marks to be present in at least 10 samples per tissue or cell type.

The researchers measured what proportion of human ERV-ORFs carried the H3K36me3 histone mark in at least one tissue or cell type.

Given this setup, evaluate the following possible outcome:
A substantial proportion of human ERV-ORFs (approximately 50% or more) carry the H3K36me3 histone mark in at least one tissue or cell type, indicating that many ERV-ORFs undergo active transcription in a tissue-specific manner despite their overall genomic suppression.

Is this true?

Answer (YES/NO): NO